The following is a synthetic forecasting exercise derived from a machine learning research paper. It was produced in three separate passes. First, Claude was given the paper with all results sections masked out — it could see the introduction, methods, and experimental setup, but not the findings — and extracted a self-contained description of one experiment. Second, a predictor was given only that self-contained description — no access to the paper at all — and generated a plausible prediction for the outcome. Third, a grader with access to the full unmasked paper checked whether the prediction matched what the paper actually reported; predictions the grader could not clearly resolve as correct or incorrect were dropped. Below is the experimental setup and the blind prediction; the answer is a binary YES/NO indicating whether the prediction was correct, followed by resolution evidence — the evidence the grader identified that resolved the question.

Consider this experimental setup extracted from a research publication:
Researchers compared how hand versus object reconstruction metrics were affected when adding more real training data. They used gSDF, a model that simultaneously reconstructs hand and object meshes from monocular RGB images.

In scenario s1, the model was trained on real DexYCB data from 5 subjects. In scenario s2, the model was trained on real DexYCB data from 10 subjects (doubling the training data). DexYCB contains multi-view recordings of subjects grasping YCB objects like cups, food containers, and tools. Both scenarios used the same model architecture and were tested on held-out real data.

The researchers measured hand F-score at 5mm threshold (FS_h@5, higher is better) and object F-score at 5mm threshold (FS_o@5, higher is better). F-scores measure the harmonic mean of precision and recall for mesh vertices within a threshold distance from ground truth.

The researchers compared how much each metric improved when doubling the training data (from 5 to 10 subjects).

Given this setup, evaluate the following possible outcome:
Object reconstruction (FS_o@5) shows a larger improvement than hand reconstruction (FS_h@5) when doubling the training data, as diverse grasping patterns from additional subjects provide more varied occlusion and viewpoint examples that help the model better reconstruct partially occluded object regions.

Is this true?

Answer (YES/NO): YES